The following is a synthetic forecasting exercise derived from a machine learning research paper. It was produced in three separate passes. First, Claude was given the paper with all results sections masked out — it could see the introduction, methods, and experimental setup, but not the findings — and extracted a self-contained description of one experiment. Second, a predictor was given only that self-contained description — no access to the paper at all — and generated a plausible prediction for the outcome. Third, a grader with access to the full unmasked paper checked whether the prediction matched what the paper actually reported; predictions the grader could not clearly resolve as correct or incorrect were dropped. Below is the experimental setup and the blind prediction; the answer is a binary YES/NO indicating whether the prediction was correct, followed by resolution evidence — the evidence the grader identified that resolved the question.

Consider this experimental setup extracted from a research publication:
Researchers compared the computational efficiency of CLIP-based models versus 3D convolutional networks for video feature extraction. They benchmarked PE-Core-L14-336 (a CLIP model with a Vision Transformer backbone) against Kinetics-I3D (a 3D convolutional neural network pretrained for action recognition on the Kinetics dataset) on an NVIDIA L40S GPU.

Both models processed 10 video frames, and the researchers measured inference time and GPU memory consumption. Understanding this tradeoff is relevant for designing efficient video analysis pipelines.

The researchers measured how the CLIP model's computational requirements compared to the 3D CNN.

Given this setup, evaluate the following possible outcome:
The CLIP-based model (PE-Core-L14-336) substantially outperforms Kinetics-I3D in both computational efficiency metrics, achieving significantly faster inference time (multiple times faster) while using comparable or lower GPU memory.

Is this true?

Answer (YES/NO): NO